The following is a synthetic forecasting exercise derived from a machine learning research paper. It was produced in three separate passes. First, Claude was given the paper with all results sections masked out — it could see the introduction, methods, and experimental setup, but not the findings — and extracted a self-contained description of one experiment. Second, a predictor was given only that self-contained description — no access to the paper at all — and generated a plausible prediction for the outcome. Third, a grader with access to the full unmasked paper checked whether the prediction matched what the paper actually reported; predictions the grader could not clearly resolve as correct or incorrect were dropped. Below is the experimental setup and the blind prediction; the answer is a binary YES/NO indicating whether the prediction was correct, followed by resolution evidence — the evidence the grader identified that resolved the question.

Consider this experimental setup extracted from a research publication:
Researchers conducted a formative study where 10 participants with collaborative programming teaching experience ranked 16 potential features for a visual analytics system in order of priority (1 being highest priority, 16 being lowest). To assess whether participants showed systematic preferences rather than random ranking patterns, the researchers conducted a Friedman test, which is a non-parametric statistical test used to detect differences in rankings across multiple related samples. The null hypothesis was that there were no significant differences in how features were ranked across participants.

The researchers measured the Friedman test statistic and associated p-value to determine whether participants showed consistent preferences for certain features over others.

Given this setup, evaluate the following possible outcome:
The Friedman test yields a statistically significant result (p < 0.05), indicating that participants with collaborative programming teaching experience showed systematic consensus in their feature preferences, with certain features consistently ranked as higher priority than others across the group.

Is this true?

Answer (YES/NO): YES